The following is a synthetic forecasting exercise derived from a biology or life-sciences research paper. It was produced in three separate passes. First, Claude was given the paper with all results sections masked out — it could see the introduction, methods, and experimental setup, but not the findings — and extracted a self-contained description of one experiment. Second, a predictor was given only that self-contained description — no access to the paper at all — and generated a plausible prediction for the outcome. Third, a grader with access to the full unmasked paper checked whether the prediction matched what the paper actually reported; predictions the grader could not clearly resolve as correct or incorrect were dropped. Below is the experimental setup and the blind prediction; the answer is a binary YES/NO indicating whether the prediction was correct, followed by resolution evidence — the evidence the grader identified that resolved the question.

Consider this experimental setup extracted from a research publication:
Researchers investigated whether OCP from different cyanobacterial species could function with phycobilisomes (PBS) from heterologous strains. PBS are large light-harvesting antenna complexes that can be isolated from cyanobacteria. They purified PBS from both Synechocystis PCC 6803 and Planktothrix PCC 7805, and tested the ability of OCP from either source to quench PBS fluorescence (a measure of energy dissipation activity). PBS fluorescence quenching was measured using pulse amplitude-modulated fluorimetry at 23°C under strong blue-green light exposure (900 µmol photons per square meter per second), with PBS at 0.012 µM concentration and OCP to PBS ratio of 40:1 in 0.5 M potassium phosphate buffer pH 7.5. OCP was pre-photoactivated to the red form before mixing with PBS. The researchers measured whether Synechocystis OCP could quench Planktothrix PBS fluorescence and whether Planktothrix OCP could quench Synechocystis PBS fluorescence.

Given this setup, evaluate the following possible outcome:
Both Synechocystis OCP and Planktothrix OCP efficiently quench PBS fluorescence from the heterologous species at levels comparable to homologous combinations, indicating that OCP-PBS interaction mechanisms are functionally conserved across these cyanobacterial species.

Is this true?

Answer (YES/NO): NO